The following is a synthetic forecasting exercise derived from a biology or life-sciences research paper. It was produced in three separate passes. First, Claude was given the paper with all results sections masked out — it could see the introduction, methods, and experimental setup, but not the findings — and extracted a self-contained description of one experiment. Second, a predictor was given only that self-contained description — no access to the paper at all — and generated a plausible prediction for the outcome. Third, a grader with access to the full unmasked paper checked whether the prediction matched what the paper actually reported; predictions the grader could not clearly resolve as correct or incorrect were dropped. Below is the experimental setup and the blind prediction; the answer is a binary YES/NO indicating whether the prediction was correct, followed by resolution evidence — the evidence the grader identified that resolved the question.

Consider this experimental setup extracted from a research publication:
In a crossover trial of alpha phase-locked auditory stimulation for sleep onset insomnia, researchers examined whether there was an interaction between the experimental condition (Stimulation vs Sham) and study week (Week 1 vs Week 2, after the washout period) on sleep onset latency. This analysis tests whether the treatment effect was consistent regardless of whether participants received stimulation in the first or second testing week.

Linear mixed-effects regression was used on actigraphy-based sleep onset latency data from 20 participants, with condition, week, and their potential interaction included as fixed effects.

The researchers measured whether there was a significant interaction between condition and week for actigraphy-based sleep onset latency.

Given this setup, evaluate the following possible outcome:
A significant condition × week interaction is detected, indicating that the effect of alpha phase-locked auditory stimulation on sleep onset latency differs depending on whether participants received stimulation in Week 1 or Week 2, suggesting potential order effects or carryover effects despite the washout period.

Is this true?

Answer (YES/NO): NO